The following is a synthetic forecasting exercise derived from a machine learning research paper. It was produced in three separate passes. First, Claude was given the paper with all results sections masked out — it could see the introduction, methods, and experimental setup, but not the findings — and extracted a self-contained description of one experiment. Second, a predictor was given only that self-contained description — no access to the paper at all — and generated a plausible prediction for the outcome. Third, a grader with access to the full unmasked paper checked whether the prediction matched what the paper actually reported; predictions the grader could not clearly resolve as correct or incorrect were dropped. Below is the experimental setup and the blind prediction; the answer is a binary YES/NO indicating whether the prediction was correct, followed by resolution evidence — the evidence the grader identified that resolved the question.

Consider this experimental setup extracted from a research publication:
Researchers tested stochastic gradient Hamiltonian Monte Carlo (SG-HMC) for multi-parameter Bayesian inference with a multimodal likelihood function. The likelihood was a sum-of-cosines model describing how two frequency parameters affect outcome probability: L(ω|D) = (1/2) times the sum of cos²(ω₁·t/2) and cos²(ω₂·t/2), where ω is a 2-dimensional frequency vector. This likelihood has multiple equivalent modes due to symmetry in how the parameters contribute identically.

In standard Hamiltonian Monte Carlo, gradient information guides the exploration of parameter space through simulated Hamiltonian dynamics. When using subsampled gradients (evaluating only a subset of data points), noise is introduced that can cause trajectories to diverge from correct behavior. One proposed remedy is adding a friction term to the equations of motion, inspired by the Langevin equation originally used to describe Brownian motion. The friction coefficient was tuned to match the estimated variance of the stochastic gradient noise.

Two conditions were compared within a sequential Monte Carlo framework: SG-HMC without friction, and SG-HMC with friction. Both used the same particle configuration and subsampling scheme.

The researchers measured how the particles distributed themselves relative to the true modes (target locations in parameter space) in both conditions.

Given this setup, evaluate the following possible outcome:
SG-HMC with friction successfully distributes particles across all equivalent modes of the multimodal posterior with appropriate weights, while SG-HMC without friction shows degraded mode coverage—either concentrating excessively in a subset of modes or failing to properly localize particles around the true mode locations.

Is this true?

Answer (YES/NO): NO